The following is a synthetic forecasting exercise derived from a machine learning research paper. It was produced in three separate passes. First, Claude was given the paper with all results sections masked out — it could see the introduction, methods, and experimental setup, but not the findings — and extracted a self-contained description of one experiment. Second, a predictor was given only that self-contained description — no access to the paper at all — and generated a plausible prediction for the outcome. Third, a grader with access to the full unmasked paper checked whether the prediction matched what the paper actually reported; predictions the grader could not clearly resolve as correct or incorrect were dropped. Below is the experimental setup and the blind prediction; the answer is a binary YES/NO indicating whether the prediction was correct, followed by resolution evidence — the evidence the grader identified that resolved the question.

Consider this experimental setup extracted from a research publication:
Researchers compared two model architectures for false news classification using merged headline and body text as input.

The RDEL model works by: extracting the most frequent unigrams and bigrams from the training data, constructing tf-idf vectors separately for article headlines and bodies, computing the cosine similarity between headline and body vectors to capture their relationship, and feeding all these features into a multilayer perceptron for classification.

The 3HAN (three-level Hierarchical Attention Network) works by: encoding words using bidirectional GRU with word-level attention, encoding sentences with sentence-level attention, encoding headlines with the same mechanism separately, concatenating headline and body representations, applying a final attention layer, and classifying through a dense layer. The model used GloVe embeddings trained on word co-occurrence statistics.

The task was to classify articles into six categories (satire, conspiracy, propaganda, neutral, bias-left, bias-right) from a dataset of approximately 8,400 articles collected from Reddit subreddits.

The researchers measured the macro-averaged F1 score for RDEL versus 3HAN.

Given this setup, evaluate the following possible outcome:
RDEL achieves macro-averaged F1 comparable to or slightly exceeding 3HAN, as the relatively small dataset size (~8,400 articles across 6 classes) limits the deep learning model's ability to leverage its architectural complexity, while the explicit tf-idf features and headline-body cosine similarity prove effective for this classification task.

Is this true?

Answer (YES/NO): NO